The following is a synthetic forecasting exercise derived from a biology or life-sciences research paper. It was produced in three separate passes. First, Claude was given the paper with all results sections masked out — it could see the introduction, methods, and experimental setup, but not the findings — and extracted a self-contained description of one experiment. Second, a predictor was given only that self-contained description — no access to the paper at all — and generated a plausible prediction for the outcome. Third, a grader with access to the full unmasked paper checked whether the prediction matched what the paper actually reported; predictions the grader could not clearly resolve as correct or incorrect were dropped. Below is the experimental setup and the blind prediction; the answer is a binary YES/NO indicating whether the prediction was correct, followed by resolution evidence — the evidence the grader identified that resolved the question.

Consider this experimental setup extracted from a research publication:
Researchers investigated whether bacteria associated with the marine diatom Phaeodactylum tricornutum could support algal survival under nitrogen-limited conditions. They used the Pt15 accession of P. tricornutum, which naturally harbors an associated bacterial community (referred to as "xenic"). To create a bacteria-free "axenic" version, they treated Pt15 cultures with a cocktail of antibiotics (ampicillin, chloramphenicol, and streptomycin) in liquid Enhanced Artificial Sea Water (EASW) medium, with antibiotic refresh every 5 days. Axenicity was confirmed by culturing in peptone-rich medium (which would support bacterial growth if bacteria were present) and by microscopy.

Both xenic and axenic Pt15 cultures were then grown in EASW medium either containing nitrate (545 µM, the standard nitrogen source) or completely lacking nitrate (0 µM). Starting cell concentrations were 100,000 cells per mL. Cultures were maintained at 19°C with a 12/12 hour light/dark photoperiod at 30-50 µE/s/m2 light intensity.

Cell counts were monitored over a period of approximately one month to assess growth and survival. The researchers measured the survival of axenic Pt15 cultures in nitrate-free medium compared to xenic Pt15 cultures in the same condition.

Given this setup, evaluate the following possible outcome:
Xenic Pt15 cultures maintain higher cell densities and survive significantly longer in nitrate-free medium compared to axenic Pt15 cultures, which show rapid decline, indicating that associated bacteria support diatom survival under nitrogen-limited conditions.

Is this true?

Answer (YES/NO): YES